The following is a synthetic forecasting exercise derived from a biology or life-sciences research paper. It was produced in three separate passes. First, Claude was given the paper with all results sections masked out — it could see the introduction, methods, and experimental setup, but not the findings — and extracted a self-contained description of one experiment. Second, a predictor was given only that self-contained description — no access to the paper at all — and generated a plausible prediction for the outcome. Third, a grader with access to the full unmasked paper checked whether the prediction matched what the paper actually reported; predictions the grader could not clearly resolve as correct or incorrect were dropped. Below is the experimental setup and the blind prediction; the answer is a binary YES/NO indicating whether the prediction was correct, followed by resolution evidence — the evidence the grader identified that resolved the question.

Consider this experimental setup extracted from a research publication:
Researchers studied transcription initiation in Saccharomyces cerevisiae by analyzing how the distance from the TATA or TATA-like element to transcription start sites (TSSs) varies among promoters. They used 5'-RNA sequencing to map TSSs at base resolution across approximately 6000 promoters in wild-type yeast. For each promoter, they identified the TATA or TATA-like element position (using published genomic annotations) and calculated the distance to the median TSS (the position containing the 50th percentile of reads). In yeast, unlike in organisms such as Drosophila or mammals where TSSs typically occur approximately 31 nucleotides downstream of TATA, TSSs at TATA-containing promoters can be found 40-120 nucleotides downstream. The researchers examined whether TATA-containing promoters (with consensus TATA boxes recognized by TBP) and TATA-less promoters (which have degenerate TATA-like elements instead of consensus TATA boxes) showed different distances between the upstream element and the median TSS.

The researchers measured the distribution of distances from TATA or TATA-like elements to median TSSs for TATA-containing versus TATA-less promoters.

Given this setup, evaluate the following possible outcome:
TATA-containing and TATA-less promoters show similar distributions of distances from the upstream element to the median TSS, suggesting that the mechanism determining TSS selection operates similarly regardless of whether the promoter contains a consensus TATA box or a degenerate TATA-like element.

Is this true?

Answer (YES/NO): NO